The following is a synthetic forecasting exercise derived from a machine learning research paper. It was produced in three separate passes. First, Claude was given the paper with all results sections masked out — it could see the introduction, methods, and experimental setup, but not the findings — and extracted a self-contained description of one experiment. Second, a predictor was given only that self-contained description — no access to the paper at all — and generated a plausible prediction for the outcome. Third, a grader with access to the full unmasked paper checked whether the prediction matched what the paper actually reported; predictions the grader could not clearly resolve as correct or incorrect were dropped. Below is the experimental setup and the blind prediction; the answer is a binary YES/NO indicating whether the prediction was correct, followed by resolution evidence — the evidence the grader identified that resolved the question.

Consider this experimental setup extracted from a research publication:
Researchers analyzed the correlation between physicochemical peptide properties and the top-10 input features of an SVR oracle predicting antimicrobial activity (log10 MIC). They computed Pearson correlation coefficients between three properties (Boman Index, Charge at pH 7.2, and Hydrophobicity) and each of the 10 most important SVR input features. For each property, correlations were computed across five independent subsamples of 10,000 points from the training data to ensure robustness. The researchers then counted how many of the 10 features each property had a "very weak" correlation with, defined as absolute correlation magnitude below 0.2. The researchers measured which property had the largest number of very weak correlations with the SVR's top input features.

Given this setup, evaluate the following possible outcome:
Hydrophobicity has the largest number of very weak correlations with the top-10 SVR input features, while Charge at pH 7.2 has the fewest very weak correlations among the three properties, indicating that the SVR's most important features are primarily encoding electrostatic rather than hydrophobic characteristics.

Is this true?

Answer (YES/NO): NO